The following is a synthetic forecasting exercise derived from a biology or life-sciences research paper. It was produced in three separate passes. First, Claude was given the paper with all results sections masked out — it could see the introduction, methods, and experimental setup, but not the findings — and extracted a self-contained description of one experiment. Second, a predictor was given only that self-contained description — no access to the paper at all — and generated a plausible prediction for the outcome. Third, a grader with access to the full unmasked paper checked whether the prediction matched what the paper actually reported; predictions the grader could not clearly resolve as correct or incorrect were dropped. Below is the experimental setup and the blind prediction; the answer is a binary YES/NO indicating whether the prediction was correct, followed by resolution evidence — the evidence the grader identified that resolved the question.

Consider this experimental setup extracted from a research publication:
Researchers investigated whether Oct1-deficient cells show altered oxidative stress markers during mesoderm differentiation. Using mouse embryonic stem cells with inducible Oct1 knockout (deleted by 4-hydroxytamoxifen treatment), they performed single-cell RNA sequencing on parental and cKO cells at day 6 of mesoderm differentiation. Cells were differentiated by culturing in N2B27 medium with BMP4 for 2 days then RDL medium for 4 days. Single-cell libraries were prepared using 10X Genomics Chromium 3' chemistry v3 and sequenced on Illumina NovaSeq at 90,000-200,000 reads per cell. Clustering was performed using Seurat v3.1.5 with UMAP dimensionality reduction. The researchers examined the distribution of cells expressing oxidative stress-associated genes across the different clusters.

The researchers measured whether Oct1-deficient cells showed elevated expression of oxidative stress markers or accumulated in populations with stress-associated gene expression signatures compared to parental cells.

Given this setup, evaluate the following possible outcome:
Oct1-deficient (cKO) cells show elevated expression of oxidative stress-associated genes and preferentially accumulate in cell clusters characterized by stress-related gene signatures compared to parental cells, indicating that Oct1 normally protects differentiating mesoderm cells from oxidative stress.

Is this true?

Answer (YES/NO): YES